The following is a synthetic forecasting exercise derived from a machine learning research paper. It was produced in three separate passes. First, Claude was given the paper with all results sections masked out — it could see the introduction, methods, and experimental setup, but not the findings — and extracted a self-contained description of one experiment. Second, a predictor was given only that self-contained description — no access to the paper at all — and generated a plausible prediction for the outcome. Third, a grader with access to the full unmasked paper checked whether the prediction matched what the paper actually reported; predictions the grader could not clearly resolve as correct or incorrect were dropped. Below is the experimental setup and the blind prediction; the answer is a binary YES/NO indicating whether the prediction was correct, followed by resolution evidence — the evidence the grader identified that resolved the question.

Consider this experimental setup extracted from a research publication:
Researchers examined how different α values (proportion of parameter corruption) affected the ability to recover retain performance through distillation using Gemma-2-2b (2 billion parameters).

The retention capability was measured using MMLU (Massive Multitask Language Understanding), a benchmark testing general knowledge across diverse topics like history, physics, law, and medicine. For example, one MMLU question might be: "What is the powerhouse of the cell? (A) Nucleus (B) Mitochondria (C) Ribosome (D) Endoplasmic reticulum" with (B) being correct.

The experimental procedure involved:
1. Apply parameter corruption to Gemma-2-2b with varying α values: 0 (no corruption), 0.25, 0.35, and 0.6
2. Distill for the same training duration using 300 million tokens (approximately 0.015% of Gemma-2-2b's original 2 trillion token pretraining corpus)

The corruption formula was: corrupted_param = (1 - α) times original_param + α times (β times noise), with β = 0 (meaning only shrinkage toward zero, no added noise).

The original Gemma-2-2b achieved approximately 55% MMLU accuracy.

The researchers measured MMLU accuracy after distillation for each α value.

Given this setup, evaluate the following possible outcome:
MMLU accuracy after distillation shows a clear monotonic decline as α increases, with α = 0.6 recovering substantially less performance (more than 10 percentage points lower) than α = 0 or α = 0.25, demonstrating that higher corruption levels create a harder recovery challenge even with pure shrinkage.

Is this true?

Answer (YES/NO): YES